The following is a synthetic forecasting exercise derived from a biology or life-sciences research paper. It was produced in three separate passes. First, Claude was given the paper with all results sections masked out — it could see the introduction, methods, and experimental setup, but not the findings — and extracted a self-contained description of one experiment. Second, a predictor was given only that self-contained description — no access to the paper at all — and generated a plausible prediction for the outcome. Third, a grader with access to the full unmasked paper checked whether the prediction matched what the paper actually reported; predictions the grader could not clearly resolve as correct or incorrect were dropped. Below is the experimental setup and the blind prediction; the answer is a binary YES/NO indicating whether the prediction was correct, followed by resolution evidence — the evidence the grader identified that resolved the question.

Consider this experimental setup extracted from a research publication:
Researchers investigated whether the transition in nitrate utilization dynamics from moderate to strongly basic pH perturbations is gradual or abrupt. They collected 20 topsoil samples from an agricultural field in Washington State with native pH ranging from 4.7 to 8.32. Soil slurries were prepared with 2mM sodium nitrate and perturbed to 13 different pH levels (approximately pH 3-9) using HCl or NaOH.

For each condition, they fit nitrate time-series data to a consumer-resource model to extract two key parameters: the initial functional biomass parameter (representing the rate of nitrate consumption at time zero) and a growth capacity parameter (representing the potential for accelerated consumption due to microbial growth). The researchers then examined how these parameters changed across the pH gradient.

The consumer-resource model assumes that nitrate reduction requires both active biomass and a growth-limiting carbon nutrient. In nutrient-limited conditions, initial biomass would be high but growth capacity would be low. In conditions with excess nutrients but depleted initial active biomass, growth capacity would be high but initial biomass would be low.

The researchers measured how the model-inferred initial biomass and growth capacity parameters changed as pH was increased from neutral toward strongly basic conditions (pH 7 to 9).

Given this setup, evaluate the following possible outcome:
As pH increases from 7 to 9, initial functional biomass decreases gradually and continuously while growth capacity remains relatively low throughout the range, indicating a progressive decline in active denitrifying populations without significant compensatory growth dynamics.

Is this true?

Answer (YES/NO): NO